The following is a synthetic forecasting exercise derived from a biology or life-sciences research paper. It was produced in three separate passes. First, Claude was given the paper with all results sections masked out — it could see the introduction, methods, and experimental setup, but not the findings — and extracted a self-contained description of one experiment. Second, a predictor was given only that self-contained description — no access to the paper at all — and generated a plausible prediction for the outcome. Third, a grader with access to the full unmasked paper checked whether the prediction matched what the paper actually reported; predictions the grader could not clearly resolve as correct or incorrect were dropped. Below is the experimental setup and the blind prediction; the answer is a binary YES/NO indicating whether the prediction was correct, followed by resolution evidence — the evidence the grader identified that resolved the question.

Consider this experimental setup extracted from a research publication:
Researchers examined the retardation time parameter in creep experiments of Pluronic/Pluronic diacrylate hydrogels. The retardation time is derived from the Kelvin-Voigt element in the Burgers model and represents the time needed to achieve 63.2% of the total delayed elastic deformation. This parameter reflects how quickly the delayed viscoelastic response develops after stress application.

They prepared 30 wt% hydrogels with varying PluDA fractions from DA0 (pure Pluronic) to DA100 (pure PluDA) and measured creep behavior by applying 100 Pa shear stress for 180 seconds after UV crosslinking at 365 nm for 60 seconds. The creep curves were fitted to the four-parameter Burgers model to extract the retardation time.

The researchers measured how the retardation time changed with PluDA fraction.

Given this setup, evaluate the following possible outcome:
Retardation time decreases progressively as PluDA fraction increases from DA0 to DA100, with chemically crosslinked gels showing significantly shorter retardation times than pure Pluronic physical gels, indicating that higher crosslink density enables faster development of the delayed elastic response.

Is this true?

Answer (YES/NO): YES